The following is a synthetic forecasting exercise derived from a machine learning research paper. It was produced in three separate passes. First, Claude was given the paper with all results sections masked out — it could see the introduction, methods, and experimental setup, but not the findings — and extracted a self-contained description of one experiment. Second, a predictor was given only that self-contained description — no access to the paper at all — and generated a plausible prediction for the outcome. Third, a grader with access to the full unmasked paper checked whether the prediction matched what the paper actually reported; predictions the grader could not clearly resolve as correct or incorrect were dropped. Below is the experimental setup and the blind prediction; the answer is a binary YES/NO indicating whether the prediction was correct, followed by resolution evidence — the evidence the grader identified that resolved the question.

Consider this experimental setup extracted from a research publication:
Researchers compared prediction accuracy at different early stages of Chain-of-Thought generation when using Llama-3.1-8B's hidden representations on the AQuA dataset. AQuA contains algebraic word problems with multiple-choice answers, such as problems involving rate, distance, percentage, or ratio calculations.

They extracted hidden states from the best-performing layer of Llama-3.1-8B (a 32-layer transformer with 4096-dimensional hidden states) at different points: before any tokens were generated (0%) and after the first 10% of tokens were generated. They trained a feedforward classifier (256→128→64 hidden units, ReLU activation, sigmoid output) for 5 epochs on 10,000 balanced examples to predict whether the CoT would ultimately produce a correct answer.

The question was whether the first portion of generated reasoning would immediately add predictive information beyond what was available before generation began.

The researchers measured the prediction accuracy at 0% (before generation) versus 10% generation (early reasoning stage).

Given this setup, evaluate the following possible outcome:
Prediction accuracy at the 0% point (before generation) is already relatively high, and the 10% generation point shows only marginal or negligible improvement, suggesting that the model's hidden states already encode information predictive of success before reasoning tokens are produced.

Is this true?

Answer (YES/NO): NO